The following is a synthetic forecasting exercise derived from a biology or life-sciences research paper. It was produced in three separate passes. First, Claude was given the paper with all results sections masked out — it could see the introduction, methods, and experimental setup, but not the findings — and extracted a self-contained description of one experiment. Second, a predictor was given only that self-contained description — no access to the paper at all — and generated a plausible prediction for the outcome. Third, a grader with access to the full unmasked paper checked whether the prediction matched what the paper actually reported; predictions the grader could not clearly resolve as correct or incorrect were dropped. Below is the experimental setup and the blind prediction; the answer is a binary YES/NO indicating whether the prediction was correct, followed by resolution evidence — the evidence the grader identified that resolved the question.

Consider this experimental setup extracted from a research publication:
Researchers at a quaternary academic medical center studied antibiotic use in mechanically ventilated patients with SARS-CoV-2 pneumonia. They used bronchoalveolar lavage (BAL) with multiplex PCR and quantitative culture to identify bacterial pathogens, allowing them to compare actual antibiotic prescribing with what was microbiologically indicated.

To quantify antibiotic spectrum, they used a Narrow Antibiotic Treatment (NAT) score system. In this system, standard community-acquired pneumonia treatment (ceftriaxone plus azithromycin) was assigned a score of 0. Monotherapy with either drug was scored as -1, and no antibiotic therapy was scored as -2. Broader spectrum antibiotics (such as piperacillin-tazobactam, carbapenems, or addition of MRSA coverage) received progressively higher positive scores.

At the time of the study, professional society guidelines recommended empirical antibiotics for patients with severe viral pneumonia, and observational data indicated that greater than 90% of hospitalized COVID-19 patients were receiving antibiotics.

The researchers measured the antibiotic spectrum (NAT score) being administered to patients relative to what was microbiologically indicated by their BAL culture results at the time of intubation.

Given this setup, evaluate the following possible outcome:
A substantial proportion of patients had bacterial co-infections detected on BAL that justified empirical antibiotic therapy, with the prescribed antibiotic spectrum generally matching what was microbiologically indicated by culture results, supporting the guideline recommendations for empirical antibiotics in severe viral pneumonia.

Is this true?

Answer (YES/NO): NO